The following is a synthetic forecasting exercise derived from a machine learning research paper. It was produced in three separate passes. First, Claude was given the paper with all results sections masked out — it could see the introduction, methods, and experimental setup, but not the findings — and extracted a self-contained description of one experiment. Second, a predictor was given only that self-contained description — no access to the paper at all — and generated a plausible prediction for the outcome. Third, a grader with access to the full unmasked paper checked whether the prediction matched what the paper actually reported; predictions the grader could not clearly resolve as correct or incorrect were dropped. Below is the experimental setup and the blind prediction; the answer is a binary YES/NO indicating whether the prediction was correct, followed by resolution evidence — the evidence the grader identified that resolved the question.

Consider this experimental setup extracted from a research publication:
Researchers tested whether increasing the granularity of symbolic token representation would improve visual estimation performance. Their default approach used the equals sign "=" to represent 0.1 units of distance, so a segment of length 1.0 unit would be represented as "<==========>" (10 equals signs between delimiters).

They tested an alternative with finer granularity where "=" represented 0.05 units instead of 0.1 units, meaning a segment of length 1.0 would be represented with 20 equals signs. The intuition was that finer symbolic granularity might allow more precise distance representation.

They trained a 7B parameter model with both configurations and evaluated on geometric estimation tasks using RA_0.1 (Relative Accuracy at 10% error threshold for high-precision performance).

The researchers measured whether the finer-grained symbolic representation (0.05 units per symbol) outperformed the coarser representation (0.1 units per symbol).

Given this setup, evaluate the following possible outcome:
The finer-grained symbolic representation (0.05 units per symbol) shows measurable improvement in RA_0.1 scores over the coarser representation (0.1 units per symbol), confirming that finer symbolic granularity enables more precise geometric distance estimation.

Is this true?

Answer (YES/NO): NO